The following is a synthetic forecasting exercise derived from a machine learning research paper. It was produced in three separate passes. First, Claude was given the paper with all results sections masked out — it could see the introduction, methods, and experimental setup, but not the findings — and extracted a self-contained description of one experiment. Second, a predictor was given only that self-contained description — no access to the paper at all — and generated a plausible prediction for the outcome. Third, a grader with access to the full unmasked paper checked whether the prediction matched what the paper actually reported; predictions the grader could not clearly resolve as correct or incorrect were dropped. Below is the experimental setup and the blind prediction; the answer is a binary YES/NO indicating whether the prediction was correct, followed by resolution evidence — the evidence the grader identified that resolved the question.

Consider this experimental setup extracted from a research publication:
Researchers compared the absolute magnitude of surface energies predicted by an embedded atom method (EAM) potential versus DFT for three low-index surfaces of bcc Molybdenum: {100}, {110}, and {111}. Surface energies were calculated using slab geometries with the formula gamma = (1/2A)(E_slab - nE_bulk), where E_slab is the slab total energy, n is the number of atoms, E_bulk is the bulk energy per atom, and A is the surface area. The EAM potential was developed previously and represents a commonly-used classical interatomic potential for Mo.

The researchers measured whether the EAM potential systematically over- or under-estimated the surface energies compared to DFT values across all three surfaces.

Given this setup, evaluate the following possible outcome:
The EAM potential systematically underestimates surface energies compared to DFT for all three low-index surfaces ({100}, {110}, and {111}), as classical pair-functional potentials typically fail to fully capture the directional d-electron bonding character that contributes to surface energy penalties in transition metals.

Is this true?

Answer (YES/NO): YES